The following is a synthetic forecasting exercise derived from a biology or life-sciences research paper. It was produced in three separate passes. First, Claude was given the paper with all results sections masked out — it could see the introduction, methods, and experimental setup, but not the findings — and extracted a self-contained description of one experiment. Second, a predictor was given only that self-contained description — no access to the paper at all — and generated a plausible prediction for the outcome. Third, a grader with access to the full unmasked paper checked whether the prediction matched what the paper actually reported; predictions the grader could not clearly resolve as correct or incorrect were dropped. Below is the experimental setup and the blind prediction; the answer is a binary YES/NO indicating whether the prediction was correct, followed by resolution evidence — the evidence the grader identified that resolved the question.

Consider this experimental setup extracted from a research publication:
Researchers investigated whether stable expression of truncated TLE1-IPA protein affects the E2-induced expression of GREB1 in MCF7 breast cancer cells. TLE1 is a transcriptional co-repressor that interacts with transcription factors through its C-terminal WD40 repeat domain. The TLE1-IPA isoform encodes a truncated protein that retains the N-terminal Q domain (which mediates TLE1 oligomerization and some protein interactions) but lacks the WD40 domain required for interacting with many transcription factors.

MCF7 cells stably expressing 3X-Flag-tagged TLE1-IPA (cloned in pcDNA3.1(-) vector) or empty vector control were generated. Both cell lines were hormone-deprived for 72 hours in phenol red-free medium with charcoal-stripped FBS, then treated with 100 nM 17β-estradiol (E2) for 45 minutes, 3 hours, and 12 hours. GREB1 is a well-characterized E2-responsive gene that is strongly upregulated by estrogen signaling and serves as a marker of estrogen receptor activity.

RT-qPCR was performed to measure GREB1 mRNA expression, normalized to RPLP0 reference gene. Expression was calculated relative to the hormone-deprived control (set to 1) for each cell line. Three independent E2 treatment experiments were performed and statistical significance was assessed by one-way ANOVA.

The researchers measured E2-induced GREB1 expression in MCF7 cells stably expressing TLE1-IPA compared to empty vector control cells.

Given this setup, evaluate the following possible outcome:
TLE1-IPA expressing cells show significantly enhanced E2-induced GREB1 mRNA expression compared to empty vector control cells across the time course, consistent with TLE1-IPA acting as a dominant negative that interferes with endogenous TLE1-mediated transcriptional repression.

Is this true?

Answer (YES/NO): NO